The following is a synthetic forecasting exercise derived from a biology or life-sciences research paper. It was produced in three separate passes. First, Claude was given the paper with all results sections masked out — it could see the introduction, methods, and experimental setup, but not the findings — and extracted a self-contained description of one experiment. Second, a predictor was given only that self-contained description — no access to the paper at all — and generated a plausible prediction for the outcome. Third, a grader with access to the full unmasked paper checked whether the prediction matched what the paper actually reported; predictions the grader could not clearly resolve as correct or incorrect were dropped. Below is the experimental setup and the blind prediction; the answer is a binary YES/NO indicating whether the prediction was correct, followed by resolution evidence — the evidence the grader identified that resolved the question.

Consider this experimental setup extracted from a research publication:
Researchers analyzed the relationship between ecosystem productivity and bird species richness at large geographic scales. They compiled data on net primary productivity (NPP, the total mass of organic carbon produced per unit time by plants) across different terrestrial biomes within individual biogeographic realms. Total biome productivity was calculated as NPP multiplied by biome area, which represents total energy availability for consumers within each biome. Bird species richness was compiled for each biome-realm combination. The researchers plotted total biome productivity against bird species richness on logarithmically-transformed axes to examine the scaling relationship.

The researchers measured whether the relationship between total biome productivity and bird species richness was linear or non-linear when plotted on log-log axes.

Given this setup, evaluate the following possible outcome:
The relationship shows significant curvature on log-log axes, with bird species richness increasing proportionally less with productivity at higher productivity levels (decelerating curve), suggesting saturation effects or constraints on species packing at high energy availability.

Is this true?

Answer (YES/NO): NO